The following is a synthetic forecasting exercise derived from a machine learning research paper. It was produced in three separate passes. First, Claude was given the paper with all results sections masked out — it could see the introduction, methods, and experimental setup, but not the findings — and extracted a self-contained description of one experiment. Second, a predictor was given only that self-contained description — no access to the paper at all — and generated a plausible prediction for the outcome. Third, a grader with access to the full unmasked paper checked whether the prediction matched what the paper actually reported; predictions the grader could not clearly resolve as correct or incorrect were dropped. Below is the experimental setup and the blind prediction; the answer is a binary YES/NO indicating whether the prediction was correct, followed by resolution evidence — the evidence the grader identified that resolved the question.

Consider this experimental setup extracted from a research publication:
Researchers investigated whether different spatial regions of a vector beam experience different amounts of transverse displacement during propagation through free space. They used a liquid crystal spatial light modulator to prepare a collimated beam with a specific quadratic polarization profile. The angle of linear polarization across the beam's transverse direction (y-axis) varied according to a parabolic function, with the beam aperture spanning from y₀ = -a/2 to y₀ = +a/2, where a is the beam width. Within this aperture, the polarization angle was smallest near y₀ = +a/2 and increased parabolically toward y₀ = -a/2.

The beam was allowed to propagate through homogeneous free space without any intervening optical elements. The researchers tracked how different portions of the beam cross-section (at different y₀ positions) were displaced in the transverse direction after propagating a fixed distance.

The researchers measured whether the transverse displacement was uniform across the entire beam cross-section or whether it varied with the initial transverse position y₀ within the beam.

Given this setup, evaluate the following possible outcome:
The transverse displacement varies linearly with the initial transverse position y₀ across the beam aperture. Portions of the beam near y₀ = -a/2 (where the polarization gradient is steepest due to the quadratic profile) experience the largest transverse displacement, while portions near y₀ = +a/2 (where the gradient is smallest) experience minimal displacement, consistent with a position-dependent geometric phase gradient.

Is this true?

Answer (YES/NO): YES